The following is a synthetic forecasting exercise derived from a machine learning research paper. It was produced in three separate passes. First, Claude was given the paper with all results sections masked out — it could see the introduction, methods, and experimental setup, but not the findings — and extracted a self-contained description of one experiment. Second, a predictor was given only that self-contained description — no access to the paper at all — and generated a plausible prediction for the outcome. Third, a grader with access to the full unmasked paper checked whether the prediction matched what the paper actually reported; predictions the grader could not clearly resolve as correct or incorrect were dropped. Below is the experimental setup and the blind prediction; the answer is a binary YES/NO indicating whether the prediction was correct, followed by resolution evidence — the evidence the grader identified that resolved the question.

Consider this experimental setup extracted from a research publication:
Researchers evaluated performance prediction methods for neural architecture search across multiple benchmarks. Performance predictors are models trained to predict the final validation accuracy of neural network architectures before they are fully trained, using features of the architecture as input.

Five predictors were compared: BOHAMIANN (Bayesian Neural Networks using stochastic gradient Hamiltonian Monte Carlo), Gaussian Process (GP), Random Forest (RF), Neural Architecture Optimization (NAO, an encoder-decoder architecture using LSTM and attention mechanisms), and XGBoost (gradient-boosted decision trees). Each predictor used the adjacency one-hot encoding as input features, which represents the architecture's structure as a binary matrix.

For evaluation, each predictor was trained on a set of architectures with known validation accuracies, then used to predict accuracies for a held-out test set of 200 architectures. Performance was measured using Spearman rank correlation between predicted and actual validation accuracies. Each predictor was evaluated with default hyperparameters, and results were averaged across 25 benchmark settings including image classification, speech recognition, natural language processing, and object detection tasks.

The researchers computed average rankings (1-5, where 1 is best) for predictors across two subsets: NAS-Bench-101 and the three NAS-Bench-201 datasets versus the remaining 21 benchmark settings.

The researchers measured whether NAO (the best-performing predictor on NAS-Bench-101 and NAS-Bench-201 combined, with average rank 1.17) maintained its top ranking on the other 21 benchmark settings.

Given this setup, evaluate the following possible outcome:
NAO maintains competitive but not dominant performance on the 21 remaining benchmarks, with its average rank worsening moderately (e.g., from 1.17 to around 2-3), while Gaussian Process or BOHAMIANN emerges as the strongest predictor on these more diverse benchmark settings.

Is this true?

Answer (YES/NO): NO